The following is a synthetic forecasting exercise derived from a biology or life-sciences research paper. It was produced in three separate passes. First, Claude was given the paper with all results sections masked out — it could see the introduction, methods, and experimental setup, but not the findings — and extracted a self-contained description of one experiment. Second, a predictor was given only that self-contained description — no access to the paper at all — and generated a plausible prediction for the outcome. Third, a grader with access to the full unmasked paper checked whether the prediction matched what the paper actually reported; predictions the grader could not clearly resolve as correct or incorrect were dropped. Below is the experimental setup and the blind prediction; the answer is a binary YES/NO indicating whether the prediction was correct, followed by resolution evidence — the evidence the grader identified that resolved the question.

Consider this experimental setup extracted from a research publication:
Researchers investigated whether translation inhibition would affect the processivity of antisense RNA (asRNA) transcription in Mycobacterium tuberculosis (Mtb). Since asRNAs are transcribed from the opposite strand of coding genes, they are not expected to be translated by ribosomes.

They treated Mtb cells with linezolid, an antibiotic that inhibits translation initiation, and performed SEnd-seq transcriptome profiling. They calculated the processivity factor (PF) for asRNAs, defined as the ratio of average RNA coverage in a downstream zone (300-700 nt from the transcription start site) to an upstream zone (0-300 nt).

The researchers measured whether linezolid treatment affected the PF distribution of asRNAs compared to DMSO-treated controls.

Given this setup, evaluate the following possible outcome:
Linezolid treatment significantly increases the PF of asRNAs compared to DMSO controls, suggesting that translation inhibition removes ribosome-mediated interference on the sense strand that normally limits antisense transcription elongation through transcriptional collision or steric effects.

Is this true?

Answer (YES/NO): NO